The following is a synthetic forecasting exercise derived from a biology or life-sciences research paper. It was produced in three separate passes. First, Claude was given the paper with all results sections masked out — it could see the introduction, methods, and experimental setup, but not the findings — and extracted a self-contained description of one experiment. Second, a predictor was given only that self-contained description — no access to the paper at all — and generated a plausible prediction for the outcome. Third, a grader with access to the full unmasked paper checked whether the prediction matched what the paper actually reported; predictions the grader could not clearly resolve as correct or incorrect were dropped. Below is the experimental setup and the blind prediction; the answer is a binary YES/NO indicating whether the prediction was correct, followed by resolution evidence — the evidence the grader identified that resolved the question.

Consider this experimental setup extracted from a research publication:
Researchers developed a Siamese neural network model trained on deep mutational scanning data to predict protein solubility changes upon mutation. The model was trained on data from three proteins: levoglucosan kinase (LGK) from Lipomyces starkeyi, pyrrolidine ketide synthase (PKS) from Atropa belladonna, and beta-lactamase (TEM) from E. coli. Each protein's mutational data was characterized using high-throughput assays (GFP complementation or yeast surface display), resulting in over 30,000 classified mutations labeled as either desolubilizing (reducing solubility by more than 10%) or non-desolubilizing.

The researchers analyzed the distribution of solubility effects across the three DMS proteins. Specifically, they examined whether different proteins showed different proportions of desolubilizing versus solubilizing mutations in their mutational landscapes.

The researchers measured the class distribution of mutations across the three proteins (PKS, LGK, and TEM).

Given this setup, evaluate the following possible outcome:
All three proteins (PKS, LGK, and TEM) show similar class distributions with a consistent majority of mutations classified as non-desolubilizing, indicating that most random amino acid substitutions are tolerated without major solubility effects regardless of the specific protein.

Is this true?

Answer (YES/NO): NO